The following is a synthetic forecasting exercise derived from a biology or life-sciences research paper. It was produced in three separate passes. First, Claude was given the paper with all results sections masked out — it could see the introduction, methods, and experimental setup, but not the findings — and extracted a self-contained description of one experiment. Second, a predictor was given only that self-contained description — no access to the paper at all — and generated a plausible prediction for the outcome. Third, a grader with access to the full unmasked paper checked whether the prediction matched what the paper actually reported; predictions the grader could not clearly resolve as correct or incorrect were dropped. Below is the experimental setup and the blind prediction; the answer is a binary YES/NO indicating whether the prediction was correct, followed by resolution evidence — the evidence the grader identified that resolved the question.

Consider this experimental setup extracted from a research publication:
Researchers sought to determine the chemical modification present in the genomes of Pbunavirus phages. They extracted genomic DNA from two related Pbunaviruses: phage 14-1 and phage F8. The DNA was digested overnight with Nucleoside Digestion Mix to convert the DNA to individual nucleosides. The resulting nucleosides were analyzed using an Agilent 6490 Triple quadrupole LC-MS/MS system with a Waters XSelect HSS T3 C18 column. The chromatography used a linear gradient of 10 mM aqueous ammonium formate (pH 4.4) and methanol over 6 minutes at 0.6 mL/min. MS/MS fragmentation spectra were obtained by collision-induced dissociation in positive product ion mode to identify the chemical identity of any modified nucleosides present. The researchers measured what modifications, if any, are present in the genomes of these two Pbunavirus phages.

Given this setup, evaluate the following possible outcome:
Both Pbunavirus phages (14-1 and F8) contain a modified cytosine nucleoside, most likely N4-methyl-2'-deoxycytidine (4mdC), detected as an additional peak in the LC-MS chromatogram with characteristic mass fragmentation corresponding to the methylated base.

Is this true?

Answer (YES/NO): NO